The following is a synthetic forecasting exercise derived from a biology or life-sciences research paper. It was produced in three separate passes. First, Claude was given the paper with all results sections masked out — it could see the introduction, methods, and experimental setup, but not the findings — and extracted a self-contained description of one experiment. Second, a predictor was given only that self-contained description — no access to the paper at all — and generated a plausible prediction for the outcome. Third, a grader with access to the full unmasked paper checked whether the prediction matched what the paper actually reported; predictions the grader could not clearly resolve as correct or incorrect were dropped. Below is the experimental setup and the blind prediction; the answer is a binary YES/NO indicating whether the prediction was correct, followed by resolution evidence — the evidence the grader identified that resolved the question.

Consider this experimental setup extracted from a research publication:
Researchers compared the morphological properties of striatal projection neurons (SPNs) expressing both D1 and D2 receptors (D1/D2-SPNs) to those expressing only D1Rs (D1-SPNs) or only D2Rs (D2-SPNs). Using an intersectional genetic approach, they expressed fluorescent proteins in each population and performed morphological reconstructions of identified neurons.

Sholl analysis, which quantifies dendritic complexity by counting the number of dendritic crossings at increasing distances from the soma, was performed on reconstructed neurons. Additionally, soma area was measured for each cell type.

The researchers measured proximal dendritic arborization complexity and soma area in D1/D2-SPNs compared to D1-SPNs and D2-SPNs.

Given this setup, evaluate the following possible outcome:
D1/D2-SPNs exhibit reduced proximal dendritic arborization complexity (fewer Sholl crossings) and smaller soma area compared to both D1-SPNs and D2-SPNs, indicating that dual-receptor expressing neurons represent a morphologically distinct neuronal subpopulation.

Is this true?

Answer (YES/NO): NO